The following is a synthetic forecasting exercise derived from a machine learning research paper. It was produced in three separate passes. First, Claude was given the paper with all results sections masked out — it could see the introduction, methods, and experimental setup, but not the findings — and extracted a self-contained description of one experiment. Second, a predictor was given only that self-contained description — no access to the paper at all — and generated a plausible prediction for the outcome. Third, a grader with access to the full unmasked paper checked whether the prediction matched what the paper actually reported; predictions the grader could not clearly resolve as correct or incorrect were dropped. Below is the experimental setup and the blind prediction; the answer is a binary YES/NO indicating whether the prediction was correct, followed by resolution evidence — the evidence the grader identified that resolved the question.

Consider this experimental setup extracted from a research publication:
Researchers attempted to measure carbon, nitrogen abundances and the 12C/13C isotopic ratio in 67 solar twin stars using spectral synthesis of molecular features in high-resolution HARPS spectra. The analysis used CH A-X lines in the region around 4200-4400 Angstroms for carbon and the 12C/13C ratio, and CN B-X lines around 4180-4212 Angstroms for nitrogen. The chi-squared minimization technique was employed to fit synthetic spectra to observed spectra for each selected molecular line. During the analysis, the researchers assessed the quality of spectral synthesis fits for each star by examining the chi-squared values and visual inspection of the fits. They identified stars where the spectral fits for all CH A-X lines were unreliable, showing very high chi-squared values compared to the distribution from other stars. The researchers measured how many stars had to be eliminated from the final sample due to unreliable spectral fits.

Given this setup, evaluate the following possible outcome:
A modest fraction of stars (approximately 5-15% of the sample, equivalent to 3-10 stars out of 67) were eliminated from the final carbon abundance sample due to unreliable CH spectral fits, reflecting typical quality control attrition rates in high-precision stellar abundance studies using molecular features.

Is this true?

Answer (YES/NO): YES